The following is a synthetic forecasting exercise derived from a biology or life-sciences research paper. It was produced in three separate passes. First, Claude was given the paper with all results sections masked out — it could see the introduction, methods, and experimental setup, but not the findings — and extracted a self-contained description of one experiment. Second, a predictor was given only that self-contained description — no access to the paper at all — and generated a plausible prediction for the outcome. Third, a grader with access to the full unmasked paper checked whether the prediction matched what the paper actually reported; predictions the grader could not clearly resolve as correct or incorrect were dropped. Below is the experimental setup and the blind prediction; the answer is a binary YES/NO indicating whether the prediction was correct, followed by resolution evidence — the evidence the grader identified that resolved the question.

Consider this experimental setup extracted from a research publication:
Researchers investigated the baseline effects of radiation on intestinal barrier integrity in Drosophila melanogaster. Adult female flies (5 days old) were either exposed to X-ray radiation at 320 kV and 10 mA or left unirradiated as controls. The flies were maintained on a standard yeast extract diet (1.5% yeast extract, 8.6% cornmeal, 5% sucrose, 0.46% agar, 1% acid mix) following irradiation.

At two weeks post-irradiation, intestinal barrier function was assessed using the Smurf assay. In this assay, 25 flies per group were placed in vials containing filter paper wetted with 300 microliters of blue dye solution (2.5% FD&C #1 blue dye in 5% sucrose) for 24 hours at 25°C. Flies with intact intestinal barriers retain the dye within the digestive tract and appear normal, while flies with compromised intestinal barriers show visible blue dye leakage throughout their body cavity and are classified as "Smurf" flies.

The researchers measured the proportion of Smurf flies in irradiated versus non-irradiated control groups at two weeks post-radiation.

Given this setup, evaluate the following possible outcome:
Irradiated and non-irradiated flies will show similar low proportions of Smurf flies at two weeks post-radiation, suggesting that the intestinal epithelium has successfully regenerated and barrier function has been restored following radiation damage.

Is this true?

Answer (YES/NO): NO